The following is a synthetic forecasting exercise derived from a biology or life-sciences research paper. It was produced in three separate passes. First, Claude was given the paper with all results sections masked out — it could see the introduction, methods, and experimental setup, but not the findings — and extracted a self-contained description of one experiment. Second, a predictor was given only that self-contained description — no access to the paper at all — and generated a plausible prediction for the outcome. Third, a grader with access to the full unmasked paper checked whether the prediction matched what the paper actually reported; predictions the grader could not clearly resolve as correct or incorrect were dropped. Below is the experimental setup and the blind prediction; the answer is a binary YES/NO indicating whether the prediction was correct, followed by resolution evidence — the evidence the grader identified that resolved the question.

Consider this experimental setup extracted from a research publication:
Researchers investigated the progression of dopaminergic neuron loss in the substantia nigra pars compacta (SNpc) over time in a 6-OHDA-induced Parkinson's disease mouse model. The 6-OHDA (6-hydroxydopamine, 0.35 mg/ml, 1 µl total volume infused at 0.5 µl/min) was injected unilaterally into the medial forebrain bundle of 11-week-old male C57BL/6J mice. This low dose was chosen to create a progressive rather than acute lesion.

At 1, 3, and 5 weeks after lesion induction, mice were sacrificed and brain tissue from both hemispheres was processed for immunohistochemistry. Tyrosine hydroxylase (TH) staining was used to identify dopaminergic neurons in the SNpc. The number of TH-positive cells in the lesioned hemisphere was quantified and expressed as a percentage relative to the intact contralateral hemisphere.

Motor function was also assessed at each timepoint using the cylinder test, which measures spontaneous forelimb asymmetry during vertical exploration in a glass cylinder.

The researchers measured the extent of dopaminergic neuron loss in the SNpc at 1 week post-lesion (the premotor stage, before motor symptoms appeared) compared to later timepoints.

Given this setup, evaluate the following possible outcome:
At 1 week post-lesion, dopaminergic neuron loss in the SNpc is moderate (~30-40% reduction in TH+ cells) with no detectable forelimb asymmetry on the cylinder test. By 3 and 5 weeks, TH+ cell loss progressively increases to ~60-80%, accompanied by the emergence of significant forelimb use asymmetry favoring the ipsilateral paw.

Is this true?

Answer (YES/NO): NO